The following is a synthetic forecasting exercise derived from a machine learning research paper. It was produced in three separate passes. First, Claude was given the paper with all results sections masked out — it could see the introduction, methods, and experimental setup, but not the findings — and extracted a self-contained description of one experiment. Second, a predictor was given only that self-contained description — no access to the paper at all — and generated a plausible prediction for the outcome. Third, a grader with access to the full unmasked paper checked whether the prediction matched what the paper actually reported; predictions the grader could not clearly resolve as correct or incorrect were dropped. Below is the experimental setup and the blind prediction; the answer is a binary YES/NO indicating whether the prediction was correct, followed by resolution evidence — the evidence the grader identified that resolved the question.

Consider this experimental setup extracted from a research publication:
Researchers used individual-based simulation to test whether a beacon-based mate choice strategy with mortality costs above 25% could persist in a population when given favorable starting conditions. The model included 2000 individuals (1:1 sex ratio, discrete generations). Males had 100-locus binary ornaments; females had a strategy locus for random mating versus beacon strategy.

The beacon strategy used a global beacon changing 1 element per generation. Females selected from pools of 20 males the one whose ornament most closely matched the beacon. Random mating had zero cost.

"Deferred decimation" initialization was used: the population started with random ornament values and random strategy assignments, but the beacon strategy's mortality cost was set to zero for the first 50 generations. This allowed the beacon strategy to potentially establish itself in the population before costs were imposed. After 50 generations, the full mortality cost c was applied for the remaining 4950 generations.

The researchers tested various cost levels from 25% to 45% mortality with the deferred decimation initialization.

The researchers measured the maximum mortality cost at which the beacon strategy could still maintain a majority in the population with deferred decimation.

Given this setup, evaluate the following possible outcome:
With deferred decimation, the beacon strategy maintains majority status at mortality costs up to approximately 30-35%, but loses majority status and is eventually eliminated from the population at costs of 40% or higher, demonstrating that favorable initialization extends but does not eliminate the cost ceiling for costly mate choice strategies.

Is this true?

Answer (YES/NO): NO